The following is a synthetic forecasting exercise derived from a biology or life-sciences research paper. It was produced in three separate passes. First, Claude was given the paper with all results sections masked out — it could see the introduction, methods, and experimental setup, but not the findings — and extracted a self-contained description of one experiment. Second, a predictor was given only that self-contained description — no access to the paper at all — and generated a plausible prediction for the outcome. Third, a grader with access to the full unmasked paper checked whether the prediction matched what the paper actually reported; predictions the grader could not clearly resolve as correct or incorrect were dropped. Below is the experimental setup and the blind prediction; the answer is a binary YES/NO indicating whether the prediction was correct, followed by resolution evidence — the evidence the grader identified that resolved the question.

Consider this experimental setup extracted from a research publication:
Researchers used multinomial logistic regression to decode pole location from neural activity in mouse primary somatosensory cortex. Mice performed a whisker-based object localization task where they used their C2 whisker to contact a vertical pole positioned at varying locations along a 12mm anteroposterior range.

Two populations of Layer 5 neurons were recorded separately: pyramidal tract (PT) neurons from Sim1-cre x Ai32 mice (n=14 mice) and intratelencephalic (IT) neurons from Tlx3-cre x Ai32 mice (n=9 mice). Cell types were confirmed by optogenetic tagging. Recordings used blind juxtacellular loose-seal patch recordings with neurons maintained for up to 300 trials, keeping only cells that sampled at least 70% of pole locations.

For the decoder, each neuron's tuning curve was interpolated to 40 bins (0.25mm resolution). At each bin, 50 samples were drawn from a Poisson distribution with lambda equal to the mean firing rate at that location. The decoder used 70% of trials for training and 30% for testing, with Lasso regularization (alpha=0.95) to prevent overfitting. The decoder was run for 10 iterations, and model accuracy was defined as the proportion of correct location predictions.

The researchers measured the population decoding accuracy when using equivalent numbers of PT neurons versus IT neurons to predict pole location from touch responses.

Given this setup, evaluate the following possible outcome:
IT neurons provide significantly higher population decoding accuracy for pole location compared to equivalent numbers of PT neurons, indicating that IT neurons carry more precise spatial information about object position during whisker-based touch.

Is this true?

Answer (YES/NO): NO